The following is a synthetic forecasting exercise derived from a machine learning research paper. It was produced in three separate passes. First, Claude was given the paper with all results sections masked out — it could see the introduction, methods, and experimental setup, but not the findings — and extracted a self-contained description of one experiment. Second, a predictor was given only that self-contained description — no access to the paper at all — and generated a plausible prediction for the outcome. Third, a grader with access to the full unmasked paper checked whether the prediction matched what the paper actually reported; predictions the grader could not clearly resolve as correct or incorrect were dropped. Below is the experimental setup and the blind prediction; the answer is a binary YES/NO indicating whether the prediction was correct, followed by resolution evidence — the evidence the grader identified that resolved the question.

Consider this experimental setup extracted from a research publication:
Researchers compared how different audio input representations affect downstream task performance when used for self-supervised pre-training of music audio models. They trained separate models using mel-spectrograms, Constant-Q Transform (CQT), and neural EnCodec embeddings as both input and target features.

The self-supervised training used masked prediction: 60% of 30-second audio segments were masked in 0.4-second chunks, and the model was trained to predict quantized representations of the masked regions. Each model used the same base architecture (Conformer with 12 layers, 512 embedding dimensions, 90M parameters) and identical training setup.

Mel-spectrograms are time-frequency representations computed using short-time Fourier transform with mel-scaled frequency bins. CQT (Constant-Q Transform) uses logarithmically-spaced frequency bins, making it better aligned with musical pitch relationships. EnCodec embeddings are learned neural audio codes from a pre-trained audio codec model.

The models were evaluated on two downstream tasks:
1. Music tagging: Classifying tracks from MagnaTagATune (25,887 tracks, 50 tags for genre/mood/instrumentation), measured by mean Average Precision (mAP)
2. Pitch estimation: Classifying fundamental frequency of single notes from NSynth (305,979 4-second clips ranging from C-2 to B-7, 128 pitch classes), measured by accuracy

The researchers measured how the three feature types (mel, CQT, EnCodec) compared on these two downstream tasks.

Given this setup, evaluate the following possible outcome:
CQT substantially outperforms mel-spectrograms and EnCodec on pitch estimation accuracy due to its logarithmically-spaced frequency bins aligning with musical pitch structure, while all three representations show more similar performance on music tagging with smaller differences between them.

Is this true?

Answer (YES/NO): NO